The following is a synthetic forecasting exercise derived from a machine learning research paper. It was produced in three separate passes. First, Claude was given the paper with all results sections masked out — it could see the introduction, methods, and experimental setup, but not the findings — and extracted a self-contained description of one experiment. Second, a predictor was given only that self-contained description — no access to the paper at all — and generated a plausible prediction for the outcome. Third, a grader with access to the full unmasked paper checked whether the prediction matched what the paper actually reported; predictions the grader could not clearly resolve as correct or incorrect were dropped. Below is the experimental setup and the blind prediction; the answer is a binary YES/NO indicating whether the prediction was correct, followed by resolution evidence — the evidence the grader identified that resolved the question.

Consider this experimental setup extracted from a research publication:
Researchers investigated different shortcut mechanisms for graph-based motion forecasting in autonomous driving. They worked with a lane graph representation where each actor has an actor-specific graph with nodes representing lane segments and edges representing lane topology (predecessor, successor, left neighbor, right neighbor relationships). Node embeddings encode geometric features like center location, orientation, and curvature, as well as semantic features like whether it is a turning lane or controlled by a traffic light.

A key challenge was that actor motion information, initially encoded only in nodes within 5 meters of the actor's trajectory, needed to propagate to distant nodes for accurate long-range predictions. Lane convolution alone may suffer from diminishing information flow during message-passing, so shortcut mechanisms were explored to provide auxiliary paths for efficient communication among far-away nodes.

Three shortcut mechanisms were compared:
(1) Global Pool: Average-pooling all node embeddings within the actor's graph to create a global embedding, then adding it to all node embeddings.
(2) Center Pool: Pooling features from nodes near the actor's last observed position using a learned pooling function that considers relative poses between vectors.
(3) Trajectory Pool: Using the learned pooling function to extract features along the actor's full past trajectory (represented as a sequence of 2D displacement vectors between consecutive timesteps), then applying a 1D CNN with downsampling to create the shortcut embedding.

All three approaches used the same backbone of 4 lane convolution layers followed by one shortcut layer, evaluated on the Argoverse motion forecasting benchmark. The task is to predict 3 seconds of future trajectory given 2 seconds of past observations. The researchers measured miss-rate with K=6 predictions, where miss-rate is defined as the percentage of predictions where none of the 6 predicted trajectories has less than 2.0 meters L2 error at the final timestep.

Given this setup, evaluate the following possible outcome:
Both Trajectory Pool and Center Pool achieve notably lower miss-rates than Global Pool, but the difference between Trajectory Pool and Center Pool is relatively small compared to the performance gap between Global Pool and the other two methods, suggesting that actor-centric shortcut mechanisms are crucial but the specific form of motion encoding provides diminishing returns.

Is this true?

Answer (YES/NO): NO